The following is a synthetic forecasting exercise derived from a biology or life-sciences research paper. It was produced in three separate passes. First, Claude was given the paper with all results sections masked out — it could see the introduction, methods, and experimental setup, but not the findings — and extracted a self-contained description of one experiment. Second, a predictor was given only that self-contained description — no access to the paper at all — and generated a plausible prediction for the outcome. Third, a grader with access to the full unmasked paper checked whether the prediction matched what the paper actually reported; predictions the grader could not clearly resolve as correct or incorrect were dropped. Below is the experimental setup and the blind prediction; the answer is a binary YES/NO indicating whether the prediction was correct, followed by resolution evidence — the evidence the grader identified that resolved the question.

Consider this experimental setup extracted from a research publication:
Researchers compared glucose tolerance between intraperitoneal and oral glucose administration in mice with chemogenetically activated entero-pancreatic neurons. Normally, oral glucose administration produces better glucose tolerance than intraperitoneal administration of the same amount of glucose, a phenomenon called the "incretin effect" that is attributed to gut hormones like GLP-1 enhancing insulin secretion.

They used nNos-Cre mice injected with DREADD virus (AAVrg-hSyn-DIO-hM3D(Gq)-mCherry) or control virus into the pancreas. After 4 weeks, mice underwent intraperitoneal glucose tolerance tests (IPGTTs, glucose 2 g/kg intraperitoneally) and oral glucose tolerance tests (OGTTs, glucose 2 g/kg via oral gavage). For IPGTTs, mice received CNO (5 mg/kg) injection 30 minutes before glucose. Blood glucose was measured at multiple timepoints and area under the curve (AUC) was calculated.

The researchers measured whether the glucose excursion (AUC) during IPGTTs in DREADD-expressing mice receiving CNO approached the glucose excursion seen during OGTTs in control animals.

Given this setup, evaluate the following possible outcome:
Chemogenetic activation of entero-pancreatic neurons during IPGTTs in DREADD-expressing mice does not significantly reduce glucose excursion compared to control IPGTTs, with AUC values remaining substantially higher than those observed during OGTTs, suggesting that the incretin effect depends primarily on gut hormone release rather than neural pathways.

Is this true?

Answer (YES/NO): NO